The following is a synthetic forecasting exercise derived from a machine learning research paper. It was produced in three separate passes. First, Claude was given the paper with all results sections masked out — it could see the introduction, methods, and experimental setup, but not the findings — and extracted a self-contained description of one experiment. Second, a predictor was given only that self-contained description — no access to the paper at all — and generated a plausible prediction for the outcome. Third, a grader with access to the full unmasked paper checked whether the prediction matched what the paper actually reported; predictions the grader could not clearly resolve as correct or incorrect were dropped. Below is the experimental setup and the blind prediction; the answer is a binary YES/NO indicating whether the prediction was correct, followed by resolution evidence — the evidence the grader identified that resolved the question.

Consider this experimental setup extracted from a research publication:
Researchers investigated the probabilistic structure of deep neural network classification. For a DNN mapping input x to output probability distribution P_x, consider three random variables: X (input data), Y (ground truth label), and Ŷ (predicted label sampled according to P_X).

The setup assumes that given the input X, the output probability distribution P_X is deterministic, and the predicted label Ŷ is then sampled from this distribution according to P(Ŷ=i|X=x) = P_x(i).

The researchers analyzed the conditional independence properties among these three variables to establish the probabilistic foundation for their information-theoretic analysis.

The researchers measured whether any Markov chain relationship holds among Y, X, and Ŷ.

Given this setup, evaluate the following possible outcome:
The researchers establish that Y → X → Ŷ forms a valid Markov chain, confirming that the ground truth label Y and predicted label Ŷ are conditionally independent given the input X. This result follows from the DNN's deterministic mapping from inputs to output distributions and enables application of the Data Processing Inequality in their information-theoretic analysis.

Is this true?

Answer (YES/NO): YES